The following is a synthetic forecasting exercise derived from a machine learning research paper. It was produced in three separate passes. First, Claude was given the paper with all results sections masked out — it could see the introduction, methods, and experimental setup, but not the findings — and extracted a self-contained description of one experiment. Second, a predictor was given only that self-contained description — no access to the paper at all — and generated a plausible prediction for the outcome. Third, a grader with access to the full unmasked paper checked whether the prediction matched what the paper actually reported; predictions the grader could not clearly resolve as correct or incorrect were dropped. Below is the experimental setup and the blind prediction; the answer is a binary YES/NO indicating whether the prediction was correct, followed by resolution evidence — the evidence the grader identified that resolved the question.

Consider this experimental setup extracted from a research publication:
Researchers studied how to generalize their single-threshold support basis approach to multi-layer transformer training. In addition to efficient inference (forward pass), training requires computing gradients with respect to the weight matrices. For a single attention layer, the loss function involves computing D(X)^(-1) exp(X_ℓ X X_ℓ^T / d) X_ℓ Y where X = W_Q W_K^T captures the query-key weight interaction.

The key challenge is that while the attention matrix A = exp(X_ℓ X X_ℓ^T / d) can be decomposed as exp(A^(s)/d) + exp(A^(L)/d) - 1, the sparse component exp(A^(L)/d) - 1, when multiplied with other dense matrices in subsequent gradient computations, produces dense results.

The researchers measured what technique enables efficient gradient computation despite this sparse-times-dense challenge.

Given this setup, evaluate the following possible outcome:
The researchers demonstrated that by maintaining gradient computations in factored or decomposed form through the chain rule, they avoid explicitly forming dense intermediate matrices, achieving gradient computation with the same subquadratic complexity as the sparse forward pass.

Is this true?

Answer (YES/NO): NO